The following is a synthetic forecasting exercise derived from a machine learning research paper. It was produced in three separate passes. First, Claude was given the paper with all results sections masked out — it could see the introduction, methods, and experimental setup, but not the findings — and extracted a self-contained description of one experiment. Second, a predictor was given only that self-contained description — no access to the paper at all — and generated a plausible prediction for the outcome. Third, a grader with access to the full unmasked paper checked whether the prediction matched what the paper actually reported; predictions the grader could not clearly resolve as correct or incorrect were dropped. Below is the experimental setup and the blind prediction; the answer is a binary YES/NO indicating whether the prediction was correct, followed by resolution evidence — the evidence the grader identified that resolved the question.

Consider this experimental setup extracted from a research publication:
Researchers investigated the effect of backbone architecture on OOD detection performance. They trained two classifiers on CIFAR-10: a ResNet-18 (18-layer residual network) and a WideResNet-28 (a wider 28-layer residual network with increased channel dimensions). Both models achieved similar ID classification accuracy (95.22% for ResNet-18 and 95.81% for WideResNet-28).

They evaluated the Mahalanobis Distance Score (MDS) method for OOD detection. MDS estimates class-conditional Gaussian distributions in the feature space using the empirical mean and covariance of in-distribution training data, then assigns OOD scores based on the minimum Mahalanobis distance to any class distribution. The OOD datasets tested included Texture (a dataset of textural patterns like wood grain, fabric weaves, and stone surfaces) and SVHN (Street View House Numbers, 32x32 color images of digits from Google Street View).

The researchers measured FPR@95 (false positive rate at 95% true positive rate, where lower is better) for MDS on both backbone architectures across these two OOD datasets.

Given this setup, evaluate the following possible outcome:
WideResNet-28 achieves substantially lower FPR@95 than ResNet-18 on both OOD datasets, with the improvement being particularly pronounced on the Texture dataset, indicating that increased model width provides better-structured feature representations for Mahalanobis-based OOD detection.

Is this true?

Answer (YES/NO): YES